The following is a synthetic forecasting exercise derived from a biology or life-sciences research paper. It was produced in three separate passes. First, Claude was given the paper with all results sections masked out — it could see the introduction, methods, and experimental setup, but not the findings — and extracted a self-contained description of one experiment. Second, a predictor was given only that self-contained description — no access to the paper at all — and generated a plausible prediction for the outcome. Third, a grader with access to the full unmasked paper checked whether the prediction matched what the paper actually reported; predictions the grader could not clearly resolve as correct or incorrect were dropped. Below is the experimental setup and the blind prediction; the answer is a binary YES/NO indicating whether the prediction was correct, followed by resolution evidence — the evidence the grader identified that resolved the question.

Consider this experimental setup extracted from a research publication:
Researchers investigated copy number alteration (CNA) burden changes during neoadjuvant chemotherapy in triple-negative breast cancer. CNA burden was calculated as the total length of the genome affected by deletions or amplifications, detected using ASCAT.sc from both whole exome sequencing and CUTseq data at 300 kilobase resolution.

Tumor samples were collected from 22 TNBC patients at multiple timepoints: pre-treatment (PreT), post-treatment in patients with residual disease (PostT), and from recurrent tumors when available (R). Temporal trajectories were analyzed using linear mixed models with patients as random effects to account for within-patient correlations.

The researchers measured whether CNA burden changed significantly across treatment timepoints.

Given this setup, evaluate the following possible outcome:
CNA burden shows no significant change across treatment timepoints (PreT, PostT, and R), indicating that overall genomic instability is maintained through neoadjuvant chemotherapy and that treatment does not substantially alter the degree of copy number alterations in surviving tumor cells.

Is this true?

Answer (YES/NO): NO